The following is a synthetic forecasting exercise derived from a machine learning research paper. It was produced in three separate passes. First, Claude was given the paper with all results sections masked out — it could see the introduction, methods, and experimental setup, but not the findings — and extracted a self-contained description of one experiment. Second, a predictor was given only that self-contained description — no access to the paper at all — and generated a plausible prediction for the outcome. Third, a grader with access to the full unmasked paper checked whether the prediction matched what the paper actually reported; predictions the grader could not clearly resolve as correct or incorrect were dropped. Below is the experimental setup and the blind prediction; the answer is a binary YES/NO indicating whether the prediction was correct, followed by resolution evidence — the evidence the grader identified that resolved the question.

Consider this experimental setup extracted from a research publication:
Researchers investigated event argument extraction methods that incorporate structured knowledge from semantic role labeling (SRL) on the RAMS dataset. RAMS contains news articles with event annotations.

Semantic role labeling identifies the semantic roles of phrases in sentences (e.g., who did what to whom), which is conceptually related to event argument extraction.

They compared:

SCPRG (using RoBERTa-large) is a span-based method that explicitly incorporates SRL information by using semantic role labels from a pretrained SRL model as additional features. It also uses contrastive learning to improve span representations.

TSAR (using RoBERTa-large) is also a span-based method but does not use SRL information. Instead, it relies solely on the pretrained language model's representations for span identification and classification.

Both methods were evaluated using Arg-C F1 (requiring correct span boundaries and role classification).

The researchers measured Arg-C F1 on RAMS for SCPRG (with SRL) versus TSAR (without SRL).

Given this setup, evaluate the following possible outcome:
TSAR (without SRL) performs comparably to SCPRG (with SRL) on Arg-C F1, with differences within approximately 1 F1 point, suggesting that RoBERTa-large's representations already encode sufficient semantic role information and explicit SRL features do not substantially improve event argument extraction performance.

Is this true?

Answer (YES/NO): NO